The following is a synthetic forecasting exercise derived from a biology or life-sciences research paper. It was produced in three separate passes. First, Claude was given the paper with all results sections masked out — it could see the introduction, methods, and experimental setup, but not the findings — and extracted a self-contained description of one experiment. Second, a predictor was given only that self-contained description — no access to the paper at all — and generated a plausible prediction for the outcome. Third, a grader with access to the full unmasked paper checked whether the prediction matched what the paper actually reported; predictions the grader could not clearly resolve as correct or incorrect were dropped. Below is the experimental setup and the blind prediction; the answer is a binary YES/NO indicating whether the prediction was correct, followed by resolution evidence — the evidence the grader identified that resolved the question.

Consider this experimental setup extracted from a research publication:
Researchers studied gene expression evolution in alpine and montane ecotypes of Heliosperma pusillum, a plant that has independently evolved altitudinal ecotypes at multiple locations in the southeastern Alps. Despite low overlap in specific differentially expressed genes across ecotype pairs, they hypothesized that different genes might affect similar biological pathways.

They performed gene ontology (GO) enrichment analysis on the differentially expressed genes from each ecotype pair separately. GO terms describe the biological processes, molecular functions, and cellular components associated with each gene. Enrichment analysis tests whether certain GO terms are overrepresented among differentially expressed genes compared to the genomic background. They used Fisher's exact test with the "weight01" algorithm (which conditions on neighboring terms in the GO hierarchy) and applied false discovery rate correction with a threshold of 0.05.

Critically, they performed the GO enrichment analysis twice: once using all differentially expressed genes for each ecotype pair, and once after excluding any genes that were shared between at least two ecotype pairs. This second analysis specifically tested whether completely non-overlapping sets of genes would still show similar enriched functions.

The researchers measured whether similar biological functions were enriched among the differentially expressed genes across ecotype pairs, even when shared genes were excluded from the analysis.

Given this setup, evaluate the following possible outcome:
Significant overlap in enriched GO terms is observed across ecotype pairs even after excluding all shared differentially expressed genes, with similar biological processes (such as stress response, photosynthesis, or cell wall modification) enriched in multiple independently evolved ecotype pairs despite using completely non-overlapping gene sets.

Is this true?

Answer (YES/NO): YES